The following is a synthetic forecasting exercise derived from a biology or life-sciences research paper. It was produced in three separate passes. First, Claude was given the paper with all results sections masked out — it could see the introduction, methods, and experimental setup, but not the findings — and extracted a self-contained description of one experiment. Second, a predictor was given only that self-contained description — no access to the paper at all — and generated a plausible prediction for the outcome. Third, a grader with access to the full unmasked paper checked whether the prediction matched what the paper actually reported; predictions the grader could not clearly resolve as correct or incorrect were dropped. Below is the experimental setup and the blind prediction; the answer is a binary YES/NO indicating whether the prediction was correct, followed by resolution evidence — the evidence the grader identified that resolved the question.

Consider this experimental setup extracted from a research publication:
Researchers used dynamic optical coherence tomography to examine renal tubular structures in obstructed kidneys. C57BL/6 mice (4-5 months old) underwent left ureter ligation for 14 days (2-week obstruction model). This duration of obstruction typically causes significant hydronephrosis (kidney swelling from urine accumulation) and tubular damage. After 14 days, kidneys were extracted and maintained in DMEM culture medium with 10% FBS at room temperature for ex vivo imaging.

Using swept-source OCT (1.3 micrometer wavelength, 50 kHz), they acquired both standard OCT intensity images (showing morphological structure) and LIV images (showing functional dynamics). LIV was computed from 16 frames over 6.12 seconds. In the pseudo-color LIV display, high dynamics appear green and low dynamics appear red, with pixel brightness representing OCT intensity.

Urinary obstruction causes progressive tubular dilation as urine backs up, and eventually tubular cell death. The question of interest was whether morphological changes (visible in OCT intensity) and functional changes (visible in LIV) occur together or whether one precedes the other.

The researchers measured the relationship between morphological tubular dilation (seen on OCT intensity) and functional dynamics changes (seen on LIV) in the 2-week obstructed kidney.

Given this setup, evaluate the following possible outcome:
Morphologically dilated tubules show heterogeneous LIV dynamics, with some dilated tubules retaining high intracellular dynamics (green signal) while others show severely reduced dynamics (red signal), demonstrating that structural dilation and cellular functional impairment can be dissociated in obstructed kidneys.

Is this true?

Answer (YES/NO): NO